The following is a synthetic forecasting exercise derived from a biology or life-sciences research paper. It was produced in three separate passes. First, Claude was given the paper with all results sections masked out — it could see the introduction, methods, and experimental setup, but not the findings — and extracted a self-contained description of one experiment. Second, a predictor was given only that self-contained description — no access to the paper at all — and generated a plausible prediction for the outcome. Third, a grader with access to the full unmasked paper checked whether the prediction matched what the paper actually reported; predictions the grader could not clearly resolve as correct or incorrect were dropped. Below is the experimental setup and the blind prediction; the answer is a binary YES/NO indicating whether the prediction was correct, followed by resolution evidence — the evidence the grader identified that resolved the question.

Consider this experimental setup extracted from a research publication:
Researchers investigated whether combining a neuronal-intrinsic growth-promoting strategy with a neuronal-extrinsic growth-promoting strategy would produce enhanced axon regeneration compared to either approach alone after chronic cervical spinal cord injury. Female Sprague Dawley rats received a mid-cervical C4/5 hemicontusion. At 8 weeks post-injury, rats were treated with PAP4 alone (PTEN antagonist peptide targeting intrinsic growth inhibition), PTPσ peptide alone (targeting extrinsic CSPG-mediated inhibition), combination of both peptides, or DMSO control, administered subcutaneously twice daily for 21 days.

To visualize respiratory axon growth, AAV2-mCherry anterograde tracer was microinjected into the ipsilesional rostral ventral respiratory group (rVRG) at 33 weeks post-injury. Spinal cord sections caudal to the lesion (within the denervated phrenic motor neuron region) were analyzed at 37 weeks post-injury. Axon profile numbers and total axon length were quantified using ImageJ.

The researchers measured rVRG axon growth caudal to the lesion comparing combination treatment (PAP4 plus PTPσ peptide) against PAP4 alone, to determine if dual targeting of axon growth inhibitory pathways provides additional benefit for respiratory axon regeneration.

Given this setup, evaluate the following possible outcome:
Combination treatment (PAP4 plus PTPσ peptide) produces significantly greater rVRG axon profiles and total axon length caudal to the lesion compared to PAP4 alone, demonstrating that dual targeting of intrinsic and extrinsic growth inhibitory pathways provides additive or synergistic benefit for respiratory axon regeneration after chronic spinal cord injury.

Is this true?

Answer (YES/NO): NO